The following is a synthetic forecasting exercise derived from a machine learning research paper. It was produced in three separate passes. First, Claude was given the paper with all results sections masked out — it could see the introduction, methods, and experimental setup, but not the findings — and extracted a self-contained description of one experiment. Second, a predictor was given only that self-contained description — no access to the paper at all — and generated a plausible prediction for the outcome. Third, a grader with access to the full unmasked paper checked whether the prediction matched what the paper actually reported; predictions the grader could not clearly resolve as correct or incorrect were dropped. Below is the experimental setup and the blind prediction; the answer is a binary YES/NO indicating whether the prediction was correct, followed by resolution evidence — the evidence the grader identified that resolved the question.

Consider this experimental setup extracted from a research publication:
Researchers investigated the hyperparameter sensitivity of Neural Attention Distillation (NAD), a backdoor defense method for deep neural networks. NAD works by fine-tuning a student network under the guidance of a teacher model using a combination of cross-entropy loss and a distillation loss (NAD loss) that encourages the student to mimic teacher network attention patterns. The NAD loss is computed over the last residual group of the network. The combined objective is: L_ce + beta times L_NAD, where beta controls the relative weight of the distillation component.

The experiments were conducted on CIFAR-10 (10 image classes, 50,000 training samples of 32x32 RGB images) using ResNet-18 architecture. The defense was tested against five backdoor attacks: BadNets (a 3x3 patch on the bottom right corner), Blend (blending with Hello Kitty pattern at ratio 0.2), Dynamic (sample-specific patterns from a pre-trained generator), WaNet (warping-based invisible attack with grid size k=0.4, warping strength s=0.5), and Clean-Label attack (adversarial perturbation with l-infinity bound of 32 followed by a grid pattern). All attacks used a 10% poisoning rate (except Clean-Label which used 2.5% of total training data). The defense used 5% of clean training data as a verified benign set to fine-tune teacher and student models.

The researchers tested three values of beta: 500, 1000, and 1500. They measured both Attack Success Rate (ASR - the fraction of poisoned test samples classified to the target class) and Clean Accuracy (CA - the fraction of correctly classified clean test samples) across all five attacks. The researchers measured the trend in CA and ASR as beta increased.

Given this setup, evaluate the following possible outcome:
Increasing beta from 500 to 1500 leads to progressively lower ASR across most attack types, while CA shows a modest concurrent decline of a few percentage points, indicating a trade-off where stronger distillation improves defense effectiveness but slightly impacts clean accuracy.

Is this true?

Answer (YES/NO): YES